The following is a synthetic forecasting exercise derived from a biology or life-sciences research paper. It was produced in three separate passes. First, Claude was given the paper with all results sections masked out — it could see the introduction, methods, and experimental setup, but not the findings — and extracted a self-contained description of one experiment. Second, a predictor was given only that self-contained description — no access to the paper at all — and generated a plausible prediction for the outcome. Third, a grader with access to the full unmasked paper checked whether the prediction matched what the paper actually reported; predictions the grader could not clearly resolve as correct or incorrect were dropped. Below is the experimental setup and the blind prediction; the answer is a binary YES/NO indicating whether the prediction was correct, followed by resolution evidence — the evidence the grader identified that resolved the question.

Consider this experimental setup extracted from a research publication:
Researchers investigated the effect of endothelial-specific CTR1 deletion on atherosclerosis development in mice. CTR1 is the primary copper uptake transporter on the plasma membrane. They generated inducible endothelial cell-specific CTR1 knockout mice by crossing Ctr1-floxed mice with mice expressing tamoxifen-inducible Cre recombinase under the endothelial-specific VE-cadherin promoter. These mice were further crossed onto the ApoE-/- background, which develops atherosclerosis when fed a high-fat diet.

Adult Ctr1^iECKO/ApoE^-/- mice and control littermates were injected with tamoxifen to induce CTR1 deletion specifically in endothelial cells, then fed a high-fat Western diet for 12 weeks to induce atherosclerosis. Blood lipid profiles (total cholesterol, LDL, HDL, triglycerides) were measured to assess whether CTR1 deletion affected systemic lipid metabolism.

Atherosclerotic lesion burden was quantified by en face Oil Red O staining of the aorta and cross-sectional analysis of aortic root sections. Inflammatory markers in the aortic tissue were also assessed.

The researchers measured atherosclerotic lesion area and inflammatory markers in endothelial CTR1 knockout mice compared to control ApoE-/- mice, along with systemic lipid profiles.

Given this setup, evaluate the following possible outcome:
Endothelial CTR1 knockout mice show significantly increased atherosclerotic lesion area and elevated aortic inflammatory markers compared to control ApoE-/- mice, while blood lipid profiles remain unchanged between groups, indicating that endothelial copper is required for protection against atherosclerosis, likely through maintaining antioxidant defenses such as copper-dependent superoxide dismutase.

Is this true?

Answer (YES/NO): NO